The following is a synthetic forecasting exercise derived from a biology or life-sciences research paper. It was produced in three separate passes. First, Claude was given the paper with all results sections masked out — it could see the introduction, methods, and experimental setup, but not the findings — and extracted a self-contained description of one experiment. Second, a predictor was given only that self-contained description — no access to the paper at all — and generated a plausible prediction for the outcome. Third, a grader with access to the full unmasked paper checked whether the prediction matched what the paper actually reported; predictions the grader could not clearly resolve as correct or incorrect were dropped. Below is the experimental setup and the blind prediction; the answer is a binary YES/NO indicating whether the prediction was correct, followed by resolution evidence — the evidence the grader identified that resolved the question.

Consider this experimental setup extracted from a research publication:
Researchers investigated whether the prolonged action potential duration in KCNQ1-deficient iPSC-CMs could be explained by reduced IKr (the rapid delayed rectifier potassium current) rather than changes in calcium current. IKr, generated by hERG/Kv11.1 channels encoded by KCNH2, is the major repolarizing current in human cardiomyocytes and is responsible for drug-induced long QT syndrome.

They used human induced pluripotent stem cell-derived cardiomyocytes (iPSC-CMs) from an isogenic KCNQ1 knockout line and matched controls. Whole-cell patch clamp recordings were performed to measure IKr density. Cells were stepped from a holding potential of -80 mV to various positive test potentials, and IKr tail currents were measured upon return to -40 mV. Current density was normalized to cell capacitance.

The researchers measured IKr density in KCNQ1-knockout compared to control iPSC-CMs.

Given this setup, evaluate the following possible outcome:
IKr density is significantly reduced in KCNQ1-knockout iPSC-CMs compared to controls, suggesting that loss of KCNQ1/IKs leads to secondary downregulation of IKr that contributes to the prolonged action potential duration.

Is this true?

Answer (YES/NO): NO